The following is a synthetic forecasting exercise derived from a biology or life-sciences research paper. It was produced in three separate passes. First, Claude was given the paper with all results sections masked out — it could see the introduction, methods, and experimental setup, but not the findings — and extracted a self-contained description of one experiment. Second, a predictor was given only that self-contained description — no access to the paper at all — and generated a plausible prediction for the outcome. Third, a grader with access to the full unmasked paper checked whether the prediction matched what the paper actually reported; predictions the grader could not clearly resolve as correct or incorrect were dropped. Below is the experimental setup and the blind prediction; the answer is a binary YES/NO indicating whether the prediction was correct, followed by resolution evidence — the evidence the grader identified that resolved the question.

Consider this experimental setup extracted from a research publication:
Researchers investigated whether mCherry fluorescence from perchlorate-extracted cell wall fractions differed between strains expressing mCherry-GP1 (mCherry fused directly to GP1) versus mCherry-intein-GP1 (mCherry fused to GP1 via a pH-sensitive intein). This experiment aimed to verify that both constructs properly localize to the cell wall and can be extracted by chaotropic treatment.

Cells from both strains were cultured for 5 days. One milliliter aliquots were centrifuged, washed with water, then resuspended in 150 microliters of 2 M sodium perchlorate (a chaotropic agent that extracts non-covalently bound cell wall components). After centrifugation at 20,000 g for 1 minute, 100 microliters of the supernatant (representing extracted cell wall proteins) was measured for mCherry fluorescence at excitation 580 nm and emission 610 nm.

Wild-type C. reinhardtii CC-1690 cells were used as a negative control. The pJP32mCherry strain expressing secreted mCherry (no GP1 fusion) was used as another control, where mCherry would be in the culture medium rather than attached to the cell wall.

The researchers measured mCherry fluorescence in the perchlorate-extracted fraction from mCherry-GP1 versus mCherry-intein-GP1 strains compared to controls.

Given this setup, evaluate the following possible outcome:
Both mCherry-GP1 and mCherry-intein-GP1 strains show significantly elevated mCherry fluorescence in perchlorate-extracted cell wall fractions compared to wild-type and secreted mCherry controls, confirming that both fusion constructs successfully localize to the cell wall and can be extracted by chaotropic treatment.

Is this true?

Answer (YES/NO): NO